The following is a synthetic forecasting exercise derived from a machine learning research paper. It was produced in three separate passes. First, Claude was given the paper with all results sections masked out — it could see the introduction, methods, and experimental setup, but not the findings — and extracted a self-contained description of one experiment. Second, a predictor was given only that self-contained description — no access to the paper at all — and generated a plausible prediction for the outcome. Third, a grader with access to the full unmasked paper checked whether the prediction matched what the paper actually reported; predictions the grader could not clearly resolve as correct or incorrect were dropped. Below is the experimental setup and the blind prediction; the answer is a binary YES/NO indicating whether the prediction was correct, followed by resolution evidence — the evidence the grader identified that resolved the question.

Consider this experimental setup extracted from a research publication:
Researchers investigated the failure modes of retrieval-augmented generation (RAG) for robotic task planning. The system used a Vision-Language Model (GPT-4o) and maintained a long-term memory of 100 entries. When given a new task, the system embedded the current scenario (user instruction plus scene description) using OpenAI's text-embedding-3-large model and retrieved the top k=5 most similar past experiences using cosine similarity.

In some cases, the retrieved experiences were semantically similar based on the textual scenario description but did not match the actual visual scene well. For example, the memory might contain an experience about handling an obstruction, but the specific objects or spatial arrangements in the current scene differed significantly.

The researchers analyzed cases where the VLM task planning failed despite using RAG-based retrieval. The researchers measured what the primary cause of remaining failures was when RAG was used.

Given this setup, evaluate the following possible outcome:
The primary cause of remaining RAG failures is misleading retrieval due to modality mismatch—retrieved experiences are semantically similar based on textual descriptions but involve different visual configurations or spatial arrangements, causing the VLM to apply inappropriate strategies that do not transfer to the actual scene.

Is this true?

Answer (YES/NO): NO